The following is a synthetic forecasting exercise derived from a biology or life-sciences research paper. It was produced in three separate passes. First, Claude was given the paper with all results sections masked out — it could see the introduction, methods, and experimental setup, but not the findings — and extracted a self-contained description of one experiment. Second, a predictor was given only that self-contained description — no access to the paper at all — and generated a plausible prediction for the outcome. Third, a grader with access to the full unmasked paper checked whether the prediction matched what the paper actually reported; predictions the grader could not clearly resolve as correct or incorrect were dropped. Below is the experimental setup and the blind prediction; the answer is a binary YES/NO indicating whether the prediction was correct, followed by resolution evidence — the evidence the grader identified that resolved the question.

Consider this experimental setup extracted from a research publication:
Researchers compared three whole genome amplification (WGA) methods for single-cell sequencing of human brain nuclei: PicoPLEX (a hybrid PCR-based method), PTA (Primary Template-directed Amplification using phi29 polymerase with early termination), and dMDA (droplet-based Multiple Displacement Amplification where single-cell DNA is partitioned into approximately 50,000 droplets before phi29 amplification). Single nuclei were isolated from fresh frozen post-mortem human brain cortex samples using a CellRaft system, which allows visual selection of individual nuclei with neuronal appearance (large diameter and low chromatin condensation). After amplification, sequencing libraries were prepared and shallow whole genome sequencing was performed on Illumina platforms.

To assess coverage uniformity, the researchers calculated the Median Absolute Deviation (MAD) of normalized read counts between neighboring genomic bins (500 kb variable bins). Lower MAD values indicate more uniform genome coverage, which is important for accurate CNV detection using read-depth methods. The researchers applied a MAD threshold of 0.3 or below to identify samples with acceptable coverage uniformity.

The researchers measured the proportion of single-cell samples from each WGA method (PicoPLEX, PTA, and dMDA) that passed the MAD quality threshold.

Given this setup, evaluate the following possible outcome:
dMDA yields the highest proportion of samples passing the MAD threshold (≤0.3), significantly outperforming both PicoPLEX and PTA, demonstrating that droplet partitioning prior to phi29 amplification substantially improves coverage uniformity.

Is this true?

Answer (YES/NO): NO